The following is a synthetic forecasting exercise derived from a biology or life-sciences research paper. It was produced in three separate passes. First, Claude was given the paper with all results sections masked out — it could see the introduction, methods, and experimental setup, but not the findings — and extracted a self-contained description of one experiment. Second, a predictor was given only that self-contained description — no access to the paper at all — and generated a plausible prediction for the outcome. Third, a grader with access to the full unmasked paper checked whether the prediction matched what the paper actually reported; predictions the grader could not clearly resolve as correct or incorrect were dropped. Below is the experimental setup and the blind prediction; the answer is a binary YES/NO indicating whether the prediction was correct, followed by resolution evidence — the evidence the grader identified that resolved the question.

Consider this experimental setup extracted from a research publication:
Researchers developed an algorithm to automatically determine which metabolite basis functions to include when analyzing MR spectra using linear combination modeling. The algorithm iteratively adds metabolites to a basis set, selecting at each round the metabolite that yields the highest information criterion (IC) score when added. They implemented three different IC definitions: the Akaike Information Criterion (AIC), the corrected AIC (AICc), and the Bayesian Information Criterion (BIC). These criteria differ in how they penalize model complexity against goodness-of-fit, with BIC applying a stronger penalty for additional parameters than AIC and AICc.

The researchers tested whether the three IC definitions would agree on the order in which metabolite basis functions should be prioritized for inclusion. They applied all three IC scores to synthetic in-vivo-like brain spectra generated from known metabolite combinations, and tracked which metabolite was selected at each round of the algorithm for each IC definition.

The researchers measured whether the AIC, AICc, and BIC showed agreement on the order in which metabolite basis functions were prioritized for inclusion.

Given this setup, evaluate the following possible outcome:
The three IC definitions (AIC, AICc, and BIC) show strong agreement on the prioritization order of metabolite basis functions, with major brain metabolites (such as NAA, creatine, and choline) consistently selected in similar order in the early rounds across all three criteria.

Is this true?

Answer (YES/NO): YES